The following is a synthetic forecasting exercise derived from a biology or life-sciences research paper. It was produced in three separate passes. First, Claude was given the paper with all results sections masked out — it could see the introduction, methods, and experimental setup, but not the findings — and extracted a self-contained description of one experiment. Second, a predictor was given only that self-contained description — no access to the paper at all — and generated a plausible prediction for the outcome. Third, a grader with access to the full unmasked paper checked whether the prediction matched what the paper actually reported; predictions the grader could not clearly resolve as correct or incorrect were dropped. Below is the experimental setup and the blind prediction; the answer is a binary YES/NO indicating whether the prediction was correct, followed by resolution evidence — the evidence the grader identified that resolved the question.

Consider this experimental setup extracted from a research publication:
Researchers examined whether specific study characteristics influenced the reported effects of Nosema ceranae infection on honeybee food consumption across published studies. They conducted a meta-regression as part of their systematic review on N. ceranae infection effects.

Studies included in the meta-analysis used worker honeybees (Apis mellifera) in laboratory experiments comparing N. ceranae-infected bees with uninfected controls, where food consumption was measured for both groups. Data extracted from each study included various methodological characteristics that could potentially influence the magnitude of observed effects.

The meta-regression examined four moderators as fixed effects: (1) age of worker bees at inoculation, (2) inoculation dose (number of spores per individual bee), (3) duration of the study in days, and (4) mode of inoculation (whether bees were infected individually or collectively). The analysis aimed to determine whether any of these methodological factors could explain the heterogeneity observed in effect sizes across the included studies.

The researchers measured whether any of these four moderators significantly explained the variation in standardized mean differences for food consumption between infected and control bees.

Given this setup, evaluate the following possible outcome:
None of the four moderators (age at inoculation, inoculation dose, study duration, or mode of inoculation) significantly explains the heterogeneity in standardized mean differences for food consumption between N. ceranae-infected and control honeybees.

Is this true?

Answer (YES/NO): NO